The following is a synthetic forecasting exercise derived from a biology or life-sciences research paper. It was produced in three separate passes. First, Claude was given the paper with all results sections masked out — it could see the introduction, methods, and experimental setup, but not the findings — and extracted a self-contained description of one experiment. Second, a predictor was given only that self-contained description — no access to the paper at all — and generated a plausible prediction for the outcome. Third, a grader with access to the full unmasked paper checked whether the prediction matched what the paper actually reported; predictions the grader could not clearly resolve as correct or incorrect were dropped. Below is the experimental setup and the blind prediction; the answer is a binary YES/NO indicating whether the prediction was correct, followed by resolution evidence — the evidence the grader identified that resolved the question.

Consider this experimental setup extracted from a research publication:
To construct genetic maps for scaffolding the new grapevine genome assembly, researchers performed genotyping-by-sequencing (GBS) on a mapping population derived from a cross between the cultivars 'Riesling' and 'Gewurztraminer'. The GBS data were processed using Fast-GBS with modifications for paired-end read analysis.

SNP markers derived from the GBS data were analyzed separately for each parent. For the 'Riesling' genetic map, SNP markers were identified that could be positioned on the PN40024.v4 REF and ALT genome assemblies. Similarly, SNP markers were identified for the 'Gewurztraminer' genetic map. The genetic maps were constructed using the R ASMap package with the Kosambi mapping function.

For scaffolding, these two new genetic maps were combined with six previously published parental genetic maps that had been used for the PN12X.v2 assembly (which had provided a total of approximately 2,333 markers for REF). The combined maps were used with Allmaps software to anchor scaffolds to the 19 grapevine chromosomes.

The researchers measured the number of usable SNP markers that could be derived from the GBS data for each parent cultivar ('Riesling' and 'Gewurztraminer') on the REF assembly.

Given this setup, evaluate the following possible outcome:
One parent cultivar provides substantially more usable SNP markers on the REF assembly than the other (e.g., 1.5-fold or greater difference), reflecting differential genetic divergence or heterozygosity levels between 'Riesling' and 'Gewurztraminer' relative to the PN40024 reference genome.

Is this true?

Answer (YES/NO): NO